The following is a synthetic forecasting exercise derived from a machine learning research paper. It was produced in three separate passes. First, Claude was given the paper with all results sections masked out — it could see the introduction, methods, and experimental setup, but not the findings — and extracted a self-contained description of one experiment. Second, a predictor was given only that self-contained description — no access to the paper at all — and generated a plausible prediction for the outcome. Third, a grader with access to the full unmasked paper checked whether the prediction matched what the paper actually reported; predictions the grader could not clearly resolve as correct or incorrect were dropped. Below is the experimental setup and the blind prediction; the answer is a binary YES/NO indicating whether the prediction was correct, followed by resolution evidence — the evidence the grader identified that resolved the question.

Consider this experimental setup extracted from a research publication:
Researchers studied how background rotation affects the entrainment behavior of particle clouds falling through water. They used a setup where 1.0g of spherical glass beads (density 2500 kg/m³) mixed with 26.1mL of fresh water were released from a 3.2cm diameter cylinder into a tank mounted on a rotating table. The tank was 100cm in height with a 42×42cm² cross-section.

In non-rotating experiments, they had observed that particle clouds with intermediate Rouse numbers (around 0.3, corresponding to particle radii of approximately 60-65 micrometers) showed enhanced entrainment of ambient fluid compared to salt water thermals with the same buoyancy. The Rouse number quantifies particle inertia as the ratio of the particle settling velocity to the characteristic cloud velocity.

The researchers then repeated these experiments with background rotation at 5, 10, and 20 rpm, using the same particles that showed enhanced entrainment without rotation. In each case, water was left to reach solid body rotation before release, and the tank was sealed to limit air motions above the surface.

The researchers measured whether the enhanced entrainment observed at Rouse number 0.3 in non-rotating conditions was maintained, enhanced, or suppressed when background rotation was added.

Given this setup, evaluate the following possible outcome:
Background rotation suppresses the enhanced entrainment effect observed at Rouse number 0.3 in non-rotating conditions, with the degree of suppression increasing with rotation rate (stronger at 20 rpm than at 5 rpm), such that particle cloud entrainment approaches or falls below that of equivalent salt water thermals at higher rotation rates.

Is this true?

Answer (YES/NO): NO